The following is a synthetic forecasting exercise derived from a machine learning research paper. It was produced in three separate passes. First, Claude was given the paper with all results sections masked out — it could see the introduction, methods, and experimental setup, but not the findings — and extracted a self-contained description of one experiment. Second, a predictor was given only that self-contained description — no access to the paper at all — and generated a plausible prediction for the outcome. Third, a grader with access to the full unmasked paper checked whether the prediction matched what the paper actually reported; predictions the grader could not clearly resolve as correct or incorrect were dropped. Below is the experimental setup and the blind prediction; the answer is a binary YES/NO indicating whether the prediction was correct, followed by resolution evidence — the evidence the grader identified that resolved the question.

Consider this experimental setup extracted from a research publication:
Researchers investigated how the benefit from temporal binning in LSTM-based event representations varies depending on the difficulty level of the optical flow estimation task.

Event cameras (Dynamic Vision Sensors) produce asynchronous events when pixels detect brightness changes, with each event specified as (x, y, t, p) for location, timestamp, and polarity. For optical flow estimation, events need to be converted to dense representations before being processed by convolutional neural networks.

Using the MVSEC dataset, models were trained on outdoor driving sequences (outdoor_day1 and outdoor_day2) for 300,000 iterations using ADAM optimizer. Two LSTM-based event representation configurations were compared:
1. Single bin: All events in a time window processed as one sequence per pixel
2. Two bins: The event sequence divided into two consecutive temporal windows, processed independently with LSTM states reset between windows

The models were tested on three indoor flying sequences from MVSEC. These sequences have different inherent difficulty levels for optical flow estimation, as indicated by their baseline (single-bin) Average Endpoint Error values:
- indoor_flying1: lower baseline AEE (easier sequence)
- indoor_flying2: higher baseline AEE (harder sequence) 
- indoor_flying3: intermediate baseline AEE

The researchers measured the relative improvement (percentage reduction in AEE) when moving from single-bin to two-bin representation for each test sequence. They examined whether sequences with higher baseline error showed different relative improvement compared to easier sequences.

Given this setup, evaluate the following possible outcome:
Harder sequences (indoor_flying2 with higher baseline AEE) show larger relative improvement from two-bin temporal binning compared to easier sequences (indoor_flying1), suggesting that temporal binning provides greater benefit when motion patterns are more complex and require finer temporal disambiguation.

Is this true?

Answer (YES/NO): YES